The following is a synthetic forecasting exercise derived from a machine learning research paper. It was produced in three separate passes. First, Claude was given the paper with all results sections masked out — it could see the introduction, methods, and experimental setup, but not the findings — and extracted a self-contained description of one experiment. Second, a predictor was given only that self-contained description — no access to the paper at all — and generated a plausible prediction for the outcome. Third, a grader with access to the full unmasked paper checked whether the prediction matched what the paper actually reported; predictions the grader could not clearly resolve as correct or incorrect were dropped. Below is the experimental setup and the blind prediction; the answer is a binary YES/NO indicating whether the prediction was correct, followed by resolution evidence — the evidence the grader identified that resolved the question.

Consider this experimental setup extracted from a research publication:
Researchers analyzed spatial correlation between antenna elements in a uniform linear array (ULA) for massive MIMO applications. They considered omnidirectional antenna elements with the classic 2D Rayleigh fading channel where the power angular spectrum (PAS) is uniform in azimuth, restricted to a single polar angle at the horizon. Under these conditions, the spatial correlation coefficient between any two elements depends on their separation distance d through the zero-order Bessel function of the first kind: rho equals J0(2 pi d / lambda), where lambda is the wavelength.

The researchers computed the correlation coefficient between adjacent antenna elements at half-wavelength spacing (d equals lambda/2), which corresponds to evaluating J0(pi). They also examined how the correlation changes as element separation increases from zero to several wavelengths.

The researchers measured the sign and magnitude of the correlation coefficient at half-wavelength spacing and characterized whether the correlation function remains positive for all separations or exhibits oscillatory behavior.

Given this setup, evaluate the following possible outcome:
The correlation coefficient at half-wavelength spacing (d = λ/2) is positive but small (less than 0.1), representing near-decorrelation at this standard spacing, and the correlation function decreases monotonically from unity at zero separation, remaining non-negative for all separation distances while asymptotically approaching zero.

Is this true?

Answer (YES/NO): NO